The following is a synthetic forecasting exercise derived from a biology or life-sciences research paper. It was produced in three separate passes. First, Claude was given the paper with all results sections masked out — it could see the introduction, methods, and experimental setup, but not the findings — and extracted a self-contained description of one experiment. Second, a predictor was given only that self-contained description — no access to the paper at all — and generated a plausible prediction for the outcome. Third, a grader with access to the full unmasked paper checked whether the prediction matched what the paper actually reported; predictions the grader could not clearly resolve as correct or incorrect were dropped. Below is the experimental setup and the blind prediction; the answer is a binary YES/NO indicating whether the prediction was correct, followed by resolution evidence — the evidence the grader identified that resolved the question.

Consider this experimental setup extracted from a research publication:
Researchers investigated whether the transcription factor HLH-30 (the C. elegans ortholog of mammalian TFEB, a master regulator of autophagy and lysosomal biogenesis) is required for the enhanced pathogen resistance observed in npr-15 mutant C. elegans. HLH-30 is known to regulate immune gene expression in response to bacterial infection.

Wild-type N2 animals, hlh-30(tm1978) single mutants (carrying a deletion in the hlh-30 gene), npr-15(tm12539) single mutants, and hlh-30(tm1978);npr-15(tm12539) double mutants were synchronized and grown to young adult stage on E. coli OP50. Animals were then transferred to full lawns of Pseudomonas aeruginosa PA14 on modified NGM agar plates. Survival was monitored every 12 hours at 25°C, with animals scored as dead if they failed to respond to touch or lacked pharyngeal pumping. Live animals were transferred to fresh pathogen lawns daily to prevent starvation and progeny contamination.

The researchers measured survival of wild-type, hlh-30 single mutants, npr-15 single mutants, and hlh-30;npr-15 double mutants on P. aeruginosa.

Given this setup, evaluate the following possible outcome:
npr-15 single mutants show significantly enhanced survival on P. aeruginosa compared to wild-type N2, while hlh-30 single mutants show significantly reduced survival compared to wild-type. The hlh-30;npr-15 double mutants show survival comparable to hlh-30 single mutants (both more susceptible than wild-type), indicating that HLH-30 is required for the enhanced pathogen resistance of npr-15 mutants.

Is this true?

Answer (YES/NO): NO